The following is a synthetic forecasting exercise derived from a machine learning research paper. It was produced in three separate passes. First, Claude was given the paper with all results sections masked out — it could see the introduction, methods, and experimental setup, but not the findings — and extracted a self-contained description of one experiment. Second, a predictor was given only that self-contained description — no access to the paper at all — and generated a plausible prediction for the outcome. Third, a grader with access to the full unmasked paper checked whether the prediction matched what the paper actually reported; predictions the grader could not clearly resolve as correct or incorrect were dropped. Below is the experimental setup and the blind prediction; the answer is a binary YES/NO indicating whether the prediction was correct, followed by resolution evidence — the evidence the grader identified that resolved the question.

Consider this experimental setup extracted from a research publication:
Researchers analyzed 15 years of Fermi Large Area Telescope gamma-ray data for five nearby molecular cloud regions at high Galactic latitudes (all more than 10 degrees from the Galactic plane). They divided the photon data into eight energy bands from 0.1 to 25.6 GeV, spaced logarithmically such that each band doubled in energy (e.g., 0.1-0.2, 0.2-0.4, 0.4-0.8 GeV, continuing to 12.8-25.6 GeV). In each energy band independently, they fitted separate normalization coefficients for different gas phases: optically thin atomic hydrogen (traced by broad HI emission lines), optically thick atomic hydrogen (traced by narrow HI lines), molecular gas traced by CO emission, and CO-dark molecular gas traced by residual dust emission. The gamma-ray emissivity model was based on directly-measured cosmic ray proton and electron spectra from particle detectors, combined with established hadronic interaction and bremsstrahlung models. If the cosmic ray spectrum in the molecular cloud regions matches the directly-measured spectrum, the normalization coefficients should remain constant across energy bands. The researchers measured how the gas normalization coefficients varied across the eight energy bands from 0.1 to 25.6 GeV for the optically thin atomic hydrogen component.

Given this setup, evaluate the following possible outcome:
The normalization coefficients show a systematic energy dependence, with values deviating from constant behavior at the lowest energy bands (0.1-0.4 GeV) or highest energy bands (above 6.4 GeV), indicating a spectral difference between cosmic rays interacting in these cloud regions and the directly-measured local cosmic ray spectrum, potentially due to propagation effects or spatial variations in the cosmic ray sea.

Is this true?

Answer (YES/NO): NO